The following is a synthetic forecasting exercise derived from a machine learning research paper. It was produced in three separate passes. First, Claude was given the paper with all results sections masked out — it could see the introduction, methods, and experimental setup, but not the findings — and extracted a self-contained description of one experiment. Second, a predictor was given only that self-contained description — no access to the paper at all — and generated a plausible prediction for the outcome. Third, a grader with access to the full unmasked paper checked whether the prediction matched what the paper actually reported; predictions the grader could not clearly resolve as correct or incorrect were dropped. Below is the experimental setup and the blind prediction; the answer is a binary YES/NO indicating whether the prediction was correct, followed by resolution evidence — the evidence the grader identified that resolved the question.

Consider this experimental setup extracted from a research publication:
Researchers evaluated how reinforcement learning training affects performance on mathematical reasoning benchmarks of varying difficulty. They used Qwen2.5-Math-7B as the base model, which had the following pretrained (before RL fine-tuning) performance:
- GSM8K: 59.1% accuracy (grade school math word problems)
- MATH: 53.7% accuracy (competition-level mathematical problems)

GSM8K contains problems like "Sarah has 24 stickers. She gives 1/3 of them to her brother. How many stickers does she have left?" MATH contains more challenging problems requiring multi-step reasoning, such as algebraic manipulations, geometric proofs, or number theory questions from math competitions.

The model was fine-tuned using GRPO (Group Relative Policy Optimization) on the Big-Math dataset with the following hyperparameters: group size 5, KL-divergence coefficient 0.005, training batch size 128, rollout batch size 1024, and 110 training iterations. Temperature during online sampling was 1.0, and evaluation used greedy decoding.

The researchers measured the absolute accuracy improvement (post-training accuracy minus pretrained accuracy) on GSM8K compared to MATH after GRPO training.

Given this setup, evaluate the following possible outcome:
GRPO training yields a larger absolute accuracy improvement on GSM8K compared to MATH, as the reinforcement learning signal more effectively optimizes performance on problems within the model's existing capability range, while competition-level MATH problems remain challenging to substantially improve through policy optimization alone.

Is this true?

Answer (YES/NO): YES